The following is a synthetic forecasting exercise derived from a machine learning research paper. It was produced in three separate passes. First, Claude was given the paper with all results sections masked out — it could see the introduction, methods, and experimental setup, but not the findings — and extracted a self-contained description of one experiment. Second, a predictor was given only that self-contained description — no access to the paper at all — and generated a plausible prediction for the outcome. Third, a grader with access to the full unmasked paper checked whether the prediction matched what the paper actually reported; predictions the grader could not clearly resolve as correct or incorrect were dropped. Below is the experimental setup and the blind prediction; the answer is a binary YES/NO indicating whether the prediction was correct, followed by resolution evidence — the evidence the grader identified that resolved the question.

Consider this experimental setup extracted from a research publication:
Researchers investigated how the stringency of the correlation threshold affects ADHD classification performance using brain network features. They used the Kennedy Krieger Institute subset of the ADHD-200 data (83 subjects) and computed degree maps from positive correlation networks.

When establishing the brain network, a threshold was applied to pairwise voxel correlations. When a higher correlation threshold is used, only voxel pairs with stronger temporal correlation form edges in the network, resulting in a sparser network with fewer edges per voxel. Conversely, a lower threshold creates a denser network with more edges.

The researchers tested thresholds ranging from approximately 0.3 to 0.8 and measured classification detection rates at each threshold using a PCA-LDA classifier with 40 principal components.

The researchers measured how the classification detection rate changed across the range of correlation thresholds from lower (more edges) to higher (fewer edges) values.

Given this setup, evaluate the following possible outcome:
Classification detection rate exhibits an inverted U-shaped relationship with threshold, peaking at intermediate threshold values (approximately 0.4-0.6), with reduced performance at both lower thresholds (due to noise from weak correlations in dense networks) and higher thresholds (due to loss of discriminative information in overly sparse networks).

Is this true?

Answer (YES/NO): NO